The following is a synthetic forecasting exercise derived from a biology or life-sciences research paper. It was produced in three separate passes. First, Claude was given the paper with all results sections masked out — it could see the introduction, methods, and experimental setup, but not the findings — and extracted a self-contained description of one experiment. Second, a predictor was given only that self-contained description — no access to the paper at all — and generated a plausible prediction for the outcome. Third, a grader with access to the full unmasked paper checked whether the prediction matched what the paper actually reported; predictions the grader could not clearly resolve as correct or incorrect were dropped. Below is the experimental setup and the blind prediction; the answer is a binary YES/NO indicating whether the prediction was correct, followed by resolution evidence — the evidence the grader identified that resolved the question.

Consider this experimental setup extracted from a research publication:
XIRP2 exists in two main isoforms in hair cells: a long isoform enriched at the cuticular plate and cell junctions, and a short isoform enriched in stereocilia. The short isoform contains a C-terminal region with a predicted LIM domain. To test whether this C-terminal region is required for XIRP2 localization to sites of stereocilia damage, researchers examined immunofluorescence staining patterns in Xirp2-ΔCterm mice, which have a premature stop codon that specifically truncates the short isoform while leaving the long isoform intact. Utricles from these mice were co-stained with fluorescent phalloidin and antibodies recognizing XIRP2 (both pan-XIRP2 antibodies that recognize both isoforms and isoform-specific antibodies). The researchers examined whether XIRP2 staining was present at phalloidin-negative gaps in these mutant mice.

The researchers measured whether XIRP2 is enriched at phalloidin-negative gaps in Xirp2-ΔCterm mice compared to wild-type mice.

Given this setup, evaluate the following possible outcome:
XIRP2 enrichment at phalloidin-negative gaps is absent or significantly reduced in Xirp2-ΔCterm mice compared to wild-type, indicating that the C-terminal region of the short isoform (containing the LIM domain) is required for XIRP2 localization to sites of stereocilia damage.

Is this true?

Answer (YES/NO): YES